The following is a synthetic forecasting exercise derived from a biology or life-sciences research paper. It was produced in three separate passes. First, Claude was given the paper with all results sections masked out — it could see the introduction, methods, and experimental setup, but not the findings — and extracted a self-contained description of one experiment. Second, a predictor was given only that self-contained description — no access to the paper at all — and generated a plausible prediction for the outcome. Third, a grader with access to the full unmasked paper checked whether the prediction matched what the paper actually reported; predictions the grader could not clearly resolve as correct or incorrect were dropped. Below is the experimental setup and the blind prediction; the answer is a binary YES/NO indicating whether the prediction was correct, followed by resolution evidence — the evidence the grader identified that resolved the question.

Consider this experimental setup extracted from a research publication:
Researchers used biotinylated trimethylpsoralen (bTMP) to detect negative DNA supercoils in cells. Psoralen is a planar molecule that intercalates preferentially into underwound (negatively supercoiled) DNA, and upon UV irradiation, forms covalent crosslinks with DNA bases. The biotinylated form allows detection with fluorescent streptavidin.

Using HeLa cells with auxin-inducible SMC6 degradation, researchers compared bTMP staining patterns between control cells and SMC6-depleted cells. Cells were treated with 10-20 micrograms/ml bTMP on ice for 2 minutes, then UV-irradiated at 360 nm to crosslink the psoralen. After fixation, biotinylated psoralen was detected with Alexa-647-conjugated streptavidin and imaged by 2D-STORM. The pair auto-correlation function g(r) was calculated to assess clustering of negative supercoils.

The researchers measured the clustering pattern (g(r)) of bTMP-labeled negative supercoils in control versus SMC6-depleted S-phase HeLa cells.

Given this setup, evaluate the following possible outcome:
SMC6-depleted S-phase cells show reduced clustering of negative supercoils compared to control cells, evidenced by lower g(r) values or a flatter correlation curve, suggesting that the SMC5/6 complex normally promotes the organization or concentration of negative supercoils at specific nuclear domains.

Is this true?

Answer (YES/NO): YES